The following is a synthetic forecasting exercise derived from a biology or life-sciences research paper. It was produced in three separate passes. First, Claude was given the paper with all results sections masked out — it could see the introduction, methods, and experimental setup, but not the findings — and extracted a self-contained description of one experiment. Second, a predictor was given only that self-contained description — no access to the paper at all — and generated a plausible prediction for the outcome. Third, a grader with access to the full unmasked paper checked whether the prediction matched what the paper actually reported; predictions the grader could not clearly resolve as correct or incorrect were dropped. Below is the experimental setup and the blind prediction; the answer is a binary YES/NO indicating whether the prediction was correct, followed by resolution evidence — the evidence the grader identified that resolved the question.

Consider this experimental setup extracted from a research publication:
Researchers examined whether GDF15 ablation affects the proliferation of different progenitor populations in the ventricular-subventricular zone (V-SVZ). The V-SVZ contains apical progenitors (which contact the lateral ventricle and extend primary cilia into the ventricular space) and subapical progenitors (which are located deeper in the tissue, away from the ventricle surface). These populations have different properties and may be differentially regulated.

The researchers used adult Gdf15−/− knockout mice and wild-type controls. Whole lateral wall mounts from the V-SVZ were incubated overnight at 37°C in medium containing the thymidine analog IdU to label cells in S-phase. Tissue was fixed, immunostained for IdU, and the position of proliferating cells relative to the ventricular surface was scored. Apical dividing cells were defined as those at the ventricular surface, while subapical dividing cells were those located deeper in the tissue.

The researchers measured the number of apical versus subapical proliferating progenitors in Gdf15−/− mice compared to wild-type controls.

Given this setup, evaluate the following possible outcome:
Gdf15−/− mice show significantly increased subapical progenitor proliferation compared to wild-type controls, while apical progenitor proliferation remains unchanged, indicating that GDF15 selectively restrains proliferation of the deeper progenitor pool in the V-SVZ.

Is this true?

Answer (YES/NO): NO